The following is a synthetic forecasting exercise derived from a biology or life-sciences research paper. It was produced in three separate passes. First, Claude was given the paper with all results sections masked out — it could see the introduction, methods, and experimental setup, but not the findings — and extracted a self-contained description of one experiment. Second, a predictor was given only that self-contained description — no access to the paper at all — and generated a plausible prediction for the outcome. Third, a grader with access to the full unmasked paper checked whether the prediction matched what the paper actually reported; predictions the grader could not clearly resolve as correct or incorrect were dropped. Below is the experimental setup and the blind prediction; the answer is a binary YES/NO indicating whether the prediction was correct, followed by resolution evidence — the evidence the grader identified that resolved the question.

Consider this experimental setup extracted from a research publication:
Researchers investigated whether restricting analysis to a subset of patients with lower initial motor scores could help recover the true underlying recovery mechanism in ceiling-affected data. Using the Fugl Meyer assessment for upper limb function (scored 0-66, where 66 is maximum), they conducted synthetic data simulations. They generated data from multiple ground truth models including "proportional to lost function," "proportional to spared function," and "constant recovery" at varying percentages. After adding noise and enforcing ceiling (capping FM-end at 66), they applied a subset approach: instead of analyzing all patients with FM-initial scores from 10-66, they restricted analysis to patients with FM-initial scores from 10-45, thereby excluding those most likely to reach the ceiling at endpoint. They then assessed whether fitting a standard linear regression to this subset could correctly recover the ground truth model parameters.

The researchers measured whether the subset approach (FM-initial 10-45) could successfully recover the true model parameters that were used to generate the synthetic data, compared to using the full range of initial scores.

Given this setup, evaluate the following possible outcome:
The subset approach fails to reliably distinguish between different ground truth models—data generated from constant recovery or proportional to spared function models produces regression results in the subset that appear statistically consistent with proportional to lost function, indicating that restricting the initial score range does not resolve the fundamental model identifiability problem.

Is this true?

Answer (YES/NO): NO